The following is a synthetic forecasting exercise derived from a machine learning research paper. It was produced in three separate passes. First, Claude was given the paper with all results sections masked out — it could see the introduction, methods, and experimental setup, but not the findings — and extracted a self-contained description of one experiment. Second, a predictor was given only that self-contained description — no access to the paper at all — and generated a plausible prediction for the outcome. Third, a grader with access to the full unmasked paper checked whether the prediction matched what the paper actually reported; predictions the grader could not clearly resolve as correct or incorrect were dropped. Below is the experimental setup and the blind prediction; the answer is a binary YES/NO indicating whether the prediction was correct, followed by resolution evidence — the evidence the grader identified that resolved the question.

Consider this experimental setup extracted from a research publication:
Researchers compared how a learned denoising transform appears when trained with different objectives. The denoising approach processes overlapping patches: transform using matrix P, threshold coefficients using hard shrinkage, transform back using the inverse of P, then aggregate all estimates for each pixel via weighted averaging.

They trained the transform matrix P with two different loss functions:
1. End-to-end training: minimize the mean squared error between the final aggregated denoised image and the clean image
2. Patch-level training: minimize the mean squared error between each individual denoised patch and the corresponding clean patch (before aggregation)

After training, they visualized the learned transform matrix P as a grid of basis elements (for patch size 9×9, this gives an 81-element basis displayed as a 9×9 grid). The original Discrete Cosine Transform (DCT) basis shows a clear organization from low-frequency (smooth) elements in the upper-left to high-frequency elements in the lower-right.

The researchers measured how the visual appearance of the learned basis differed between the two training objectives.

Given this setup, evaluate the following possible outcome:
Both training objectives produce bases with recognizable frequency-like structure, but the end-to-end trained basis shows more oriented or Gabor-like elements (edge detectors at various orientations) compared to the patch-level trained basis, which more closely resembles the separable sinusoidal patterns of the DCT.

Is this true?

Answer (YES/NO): NO